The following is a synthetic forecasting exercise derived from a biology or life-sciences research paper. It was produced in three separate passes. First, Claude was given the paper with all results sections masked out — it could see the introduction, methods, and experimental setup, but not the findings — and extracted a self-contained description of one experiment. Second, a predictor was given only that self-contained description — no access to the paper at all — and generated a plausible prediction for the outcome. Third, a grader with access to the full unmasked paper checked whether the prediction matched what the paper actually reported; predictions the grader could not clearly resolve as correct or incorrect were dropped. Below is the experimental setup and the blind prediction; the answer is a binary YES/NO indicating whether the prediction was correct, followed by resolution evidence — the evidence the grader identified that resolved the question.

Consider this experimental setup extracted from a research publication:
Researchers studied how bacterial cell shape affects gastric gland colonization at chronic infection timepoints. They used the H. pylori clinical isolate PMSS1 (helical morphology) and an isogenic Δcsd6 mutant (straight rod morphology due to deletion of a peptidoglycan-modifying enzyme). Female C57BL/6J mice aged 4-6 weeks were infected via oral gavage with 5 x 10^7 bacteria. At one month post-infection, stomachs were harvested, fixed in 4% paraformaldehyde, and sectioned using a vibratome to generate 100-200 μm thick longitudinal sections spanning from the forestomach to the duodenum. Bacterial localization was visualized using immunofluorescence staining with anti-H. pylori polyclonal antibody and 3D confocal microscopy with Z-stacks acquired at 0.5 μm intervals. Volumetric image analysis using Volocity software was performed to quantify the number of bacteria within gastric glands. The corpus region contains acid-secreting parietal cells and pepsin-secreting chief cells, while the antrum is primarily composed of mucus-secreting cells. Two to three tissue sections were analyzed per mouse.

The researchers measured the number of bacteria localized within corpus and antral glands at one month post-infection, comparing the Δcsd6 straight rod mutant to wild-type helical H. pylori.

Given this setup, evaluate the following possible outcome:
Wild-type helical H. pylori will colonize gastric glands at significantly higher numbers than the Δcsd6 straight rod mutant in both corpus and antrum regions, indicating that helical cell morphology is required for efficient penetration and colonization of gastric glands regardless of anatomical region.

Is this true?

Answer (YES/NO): NO